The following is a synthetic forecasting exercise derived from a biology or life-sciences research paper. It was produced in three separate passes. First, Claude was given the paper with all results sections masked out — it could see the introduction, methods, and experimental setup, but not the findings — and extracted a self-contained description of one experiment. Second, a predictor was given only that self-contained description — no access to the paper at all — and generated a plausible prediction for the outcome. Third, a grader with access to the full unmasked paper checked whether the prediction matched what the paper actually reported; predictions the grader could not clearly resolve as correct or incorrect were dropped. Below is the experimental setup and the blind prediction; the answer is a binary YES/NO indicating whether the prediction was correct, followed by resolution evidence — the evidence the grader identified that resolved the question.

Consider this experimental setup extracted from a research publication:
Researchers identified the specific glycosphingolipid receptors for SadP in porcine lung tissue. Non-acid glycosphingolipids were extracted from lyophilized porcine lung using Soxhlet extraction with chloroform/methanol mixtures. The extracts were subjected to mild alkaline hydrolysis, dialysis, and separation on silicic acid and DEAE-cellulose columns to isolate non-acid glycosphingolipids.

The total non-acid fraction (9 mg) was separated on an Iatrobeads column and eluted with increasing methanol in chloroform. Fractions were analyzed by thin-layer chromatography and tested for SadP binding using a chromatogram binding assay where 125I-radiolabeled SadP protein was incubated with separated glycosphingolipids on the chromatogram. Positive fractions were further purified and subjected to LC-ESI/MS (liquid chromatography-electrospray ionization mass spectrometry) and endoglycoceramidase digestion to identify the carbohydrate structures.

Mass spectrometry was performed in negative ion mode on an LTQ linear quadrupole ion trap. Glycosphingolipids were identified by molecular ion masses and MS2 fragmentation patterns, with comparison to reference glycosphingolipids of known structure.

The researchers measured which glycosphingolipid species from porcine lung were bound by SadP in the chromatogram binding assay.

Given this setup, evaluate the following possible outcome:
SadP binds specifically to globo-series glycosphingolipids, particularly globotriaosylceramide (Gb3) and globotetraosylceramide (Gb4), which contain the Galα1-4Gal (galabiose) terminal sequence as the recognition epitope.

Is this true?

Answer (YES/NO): YES